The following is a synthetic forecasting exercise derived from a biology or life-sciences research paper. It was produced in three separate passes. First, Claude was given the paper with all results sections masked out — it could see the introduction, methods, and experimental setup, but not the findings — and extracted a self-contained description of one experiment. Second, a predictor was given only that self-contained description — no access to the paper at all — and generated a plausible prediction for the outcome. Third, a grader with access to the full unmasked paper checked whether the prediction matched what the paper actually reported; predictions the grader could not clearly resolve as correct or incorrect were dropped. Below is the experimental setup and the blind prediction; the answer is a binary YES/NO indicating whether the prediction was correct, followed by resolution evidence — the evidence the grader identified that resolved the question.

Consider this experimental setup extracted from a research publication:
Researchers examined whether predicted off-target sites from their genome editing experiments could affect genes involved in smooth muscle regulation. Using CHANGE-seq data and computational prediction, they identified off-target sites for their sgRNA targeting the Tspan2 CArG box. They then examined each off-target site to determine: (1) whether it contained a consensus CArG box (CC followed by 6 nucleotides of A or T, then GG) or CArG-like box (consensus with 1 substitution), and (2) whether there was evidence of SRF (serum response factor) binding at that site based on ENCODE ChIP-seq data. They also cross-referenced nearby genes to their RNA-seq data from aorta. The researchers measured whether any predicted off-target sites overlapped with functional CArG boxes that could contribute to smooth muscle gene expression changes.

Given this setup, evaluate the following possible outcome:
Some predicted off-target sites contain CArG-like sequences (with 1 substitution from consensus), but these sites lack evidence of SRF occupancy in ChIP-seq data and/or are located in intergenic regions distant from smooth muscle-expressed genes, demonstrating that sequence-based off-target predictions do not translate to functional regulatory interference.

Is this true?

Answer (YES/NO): NO